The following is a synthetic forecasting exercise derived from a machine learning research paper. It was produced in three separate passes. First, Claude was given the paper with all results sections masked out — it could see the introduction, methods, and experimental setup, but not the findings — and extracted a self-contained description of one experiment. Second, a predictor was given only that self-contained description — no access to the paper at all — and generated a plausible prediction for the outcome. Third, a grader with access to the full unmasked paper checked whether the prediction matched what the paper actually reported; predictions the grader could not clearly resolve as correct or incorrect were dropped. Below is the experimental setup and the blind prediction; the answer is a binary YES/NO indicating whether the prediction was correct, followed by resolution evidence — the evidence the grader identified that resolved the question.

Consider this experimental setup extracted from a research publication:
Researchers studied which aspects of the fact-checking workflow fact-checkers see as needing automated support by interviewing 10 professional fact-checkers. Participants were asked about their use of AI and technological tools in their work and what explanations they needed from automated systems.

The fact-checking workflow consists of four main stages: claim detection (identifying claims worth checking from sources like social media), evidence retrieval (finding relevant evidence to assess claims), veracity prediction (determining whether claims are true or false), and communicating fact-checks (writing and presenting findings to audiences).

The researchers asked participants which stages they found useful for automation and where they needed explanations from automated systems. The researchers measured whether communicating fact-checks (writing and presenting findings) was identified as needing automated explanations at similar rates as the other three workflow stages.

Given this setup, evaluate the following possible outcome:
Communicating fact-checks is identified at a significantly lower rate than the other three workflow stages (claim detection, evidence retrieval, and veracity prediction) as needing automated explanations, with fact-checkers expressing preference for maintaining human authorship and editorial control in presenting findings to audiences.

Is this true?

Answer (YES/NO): NO